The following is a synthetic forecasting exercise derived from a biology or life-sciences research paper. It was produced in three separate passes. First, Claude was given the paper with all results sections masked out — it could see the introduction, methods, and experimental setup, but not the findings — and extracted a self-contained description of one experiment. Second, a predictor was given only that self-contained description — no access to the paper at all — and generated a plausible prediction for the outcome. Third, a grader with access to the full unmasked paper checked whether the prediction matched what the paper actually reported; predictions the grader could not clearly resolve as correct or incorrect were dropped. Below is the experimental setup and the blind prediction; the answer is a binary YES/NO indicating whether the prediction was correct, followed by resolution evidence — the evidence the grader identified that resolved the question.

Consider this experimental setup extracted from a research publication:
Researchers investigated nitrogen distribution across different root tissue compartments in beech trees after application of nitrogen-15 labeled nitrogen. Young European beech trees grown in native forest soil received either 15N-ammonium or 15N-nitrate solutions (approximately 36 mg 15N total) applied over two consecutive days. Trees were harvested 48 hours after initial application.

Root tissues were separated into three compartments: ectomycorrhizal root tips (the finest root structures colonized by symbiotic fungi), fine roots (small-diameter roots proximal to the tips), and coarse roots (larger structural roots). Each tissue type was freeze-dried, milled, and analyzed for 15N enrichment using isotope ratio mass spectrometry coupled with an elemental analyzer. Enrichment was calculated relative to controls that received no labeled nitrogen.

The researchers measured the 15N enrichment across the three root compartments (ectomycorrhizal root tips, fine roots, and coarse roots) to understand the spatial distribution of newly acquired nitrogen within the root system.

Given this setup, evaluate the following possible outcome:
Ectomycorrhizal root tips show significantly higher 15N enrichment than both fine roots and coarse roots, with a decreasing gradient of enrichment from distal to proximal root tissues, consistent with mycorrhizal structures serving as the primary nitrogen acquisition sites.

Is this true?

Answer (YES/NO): YES